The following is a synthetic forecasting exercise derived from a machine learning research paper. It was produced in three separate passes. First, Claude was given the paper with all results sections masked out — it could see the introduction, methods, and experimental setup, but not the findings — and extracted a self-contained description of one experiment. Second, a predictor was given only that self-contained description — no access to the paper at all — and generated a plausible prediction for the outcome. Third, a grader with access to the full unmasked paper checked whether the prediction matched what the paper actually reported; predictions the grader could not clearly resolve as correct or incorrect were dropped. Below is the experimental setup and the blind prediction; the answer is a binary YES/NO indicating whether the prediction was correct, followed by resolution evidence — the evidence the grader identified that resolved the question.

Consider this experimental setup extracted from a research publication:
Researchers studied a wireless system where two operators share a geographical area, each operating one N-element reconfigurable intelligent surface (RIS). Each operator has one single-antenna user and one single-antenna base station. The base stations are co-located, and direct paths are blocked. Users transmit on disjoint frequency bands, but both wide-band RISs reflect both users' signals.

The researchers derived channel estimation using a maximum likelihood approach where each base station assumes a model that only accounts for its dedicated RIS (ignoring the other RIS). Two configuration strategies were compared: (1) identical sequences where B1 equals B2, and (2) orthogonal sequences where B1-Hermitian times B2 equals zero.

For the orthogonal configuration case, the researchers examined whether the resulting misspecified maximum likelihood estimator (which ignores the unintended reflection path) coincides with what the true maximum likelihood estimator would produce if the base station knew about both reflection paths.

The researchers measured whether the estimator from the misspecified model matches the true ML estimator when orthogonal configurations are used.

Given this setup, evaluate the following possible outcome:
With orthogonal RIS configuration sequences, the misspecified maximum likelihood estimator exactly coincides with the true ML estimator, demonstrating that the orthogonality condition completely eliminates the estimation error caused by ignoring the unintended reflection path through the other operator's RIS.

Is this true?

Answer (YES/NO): YES